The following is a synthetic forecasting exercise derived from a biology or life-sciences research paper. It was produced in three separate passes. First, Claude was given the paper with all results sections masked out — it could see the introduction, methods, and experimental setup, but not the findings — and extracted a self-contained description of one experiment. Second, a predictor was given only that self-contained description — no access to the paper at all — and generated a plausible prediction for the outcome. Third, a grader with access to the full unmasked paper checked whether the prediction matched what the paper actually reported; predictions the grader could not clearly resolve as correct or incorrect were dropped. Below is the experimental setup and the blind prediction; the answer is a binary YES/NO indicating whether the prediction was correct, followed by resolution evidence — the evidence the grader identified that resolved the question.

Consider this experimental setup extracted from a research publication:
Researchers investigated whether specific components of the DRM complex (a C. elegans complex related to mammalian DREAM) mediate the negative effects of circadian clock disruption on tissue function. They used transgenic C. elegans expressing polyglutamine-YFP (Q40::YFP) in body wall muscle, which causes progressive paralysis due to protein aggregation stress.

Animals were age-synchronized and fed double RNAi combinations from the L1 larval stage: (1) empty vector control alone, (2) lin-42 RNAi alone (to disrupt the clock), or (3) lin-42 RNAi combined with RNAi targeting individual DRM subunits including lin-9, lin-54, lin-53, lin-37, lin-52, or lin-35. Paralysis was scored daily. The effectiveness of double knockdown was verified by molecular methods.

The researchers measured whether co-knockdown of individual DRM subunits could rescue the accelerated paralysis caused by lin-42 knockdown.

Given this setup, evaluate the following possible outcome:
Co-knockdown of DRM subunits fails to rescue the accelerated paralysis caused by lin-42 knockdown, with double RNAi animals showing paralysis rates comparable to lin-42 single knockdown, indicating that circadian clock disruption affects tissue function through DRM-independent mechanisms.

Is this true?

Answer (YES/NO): NO